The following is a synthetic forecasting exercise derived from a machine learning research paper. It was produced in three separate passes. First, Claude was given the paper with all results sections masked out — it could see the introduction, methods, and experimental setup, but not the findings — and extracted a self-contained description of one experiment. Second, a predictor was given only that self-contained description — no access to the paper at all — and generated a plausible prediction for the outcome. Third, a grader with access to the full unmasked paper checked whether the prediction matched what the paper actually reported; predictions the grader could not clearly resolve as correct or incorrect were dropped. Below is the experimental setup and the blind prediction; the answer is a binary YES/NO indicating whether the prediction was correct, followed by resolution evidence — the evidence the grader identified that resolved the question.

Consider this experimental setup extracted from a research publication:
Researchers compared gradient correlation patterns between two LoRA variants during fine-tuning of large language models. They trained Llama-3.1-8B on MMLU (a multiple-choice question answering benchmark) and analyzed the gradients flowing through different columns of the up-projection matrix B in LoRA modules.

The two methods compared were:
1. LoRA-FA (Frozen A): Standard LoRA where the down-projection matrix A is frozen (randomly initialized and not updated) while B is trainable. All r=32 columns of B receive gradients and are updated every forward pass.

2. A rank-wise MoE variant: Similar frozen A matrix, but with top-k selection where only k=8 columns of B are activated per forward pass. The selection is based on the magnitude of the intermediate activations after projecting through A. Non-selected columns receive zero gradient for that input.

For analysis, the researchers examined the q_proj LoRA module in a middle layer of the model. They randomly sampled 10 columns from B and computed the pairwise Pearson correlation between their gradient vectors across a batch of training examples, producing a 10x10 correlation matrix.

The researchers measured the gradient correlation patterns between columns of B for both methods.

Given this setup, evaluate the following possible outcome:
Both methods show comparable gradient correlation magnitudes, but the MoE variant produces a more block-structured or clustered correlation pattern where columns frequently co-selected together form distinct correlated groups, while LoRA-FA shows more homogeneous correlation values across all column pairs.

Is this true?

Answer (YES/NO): NO